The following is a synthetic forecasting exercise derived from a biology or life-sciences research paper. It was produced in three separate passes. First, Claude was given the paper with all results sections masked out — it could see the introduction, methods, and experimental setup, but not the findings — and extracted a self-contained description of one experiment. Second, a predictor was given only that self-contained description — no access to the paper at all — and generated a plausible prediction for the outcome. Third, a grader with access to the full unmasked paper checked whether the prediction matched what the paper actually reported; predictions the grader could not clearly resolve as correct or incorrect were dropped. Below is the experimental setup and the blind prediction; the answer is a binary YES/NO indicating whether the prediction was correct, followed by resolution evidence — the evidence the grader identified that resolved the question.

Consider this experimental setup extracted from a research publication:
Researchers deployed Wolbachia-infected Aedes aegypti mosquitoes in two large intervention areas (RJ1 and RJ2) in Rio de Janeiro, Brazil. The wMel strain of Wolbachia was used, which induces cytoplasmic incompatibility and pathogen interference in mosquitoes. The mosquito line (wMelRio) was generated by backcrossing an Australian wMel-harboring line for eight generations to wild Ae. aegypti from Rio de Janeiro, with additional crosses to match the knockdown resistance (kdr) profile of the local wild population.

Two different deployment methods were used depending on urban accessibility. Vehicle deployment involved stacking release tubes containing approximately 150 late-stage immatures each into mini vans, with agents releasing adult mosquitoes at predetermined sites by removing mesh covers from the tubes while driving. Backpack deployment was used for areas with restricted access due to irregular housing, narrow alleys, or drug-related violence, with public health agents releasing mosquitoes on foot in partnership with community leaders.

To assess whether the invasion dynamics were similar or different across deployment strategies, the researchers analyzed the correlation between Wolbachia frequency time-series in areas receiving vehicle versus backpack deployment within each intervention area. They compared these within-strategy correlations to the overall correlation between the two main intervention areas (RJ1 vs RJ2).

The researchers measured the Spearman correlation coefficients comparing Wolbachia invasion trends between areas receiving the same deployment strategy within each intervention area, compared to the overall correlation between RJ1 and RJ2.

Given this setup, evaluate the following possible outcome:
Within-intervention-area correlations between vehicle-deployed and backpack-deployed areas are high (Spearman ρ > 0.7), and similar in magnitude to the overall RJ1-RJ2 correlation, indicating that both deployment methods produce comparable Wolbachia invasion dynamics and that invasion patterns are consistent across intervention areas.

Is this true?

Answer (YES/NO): NO